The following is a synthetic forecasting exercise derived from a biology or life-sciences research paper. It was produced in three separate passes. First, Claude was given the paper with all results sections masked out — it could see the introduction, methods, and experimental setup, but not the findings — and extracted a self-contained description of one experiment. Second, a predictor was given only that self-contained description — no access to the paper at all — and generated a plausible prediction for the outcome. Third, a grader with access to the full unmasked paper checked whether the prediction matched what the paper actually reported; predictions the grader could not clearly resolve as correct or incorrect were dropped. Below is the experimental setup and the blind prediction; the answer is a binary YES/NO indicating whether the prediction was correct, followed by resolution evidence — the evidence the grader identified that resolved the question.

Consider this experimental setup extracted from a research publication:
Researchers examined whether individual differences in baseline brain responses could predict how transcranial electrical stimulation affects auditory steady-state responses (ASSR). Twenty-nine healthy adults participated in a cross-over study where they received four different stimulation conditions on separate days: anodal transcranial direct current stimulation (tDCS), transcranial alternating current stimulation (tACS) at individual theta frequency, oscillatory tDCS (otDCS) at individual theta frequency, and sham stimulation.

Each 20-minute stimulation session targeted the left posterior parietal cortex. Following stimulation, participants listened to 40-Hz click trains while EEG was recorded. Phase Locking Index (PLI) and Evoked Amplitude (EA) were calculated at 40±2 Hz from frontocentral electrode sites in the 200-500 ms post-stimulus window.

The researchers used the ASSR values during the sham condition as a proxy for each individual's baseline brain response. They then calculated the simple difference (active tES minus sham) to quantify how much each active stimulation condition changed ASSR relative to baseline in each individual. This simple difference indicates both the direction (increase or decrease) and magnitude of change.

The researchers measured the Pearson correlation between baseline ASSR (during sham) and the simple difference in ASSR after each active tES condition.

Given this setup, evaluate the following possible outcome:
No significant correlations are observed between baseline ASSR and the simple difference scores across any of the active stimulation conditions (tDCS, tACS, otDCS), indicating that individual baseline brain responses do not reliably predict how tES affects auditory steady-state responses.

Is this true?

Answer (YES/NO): NO